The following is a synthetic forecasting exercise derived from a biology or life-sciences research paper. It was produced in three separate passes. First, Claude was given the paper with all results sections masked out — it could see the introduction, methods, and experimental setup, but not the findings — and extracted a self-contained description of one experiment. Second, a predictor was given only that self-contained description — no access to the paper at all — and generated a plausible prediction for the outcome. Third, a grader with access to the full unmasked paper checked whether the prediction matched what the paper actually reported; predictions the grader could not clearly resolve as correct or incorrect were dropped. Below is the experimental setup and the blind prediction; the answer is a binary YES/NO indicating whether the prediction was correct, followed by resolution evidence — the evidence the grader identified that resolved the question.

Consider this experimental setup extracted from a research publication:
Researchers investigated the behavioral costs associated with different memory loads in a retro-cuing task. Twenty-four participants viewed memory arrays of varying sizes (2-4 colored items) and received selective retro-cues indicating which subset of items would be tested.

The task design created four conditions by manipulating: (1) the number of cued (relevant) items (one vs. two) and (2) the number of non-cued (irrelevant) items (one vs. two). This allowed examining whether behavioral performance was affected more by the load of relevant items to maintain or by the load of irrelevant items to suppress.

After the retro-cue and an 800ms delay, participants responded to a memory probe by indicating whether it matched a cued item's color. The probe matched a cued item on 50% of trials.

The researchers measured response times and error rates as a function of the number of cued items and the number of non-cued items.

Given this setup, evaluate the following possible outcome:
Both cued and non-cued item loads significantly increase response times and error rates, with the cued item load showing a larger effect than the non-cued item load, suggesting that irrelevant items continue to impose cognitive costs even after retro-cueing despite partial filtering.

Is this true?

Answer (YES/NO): NO